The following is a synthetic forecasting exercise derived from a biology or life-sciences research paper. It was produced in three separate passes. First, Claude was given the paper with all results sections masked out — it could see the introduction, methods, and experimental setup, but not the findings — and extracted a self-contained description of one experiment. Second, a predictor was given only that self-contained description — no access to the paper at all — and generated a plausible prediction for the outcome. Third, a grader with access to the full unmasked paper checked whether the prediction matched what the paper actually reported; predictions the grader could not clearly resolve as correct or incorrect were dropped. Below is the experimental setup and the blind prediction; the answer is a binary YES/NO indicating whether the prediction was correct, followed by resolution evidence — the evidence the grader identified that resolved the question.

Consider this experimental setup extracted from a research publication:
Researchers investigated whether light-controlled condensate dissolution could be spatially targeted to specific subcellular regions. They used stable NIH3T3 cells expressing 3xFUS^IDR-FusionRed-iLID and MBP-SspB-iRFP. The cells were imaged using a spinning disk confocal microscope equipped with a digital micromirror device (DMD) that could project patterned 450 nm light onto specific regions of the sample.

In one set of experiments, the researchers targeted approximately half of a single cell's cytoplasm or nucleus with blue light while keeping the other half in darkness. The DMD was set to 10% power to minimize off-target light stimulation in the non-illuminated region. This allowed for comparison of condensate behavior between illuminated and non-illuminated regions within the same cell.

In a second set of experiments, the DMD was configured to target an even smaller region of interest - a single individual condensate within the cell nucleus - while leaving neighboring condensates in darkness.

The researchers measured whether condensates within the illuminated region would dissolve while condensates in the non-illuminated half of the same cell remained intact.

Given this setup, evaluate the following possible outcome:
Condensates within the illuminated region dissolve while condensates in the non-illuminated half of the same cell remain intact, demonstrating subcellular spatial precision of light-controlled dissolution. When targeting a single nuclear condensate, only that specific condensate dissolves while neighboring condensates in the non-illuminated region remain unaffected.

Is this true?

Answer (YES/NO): NO